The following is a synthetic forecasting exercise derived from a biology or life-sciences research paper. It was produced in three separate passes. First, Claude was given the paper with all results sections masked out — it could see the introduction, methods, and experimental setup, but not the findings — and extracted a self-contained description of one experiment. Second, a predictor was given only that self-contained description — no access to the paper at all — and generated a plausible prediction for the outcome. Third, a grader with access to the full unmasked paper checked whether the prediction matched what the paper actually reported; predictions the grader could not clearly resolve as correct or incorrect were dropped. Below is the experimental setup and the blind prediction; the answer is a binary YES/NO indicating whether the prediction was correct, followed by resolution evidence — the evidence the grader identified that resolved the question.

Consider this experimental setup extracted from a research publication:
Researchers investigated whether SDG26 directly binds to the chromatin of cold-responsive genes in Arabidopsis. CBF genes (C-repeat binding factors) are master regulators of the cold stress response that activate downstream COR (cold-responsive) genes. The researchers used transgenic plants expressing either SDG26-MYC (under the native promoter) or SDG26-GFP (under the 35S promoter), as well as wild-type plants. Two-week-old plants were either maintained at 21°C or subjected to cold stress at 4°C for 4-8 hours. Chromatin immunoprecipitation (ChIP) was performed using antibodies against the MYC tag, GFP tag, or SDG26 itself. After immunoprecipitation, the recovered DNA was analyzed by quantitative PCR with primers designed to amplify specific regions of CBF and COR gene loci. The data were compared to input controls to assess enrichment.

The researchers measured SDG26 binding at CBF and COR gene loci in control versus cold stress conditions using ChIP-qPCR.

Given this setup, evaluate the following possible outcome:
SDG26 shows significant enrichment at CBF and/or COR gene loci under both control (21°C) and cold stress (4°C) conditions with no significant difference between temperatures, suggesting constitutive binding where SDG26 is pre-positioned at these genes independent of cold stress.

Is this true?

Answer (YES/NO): NO